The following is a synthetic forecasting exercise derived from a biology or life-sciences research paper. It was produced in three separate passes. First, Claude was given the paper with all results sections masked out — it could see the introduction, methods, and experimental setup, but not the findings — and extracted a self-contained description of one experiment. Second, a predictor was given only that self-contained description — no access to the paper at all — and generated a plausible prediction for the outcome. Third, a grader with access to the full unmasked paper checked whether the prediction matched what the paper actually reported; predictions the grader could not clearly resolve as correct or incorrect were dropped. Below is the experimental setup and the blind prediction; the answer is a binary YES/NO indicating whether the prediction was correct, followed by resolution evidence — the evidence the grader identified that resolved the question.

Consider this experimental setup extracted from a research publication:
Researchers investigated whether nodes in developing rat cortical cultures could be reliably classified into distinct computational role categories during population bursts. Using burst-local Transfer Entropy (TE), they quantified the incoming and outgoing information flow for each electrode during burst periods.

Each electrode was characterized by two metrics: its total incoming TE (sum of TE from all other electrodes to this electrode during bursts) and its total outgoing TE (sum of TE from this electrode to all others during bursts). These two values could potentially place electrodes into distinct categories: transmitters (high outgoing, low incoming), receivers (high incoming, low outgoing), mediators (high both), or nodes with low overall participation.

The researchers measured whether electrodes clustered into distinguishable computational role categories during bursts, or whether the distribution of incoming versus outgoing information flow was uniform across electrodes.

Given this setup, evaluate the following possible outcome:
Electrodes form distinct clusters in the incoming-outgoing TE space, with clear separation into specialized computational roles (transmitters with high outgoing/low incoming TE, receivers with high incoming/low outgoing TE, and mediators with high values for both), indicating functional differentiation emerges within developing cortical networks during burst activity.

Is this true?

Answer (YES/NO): NO